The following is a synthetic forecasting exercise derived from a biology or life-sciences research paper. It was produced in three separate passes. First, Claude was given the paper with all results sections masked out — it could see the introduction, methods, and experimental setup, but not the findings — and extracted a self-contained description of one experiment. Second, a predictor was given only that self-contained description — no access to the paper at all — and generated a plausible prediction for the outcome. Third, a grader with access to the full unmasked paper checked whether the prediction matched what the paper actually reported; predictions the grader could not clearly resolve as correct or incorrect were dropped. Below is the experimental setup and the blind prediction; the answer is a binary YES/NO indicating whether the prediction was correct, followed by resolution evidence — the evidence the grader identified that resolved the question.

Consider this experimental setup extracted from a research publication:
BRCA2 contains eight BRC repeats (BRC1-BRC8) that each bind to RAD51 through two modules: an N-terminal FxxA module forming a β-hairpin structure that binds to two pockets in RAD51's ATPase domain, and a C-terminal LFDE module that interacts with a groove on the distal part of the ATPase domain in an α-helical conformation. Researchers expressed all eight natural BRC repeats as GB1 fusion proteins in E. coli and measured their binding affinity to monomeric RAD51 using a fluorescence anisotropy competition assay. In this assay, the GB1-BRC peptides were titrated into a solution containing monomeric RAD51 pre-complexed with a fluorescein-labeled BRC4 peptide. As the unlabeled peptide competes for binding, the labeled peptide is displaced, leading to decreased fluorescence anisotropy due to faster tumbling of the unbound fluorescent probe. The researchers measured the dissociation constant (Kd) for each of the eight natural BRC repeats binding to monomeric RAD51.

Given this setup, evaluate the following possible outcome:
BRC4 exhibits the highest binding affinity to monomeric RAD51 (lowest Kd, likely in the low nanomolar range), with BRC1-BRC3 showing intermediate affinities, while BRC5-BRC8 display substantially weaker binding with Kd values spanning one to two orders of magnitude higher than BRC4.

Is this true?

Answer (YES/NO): YES